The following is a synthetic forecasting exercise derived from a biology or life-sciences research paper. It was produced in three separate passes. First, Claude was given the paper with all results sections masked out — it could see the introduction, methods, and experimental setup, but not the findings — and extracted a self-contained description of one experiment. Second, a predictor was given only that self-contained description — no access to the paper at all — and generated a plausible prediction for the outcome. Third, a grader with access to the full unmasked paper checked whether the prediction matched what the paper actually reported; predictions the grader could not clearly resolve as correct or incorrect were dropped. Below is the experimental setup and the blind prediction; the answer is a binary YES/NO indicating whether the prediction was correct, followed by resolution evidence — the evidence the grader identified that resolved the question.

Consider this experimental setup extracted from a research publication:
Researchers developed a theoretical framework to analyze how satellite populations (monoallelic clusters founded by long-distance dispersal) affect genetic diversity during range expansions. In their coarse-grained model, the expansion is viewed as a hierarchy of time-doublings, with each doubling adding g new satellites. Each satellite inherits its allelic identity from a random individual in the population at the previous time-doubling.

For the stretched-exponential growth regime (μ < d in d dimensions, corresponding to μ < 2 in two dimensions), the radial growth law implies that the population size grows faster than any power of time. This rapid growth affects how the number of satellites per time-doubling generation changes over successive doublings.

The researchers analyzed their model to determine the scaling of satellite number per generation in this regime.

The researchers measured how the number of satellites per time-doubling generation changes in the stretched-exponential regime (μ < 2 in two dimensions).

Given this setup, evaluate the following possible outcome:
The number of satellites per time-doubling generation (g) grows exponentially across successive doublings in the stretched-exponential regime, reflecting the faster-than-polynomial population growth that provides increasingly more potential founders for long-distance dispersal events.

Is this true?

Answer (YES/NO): NO